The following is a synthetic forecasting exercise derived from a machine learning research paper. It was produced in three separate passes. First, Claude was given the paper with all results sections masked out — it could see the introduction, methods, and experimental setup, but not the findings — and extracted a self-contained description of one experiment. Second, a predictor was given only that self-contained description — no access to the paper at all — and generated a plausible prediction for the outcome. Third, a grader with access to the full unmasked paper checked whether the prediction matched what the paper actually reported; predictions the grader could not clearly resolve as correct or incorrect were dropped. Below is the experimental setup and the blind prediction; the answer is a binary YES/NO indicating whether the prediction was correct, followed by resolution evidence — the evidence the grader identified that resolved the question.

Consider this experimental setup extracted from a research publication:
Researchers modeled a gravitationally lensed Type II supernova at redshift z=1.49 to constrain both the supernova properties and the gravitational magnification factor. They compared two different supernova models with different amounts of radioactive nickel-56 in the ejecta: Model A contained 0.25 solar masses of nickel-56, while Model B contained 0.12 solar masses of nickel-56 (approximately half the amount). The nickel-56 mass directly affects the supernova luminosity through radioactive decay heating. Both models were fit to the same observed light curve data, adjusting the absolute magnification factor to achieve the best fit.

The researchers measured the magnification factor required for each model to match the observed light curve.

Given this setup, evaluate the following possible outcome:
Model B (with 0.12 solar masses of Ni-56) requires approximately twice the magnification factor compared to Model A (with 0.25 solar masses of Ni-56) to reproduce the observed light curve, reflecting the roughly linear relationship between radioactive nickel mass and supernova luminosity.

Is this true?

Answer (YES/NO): YES